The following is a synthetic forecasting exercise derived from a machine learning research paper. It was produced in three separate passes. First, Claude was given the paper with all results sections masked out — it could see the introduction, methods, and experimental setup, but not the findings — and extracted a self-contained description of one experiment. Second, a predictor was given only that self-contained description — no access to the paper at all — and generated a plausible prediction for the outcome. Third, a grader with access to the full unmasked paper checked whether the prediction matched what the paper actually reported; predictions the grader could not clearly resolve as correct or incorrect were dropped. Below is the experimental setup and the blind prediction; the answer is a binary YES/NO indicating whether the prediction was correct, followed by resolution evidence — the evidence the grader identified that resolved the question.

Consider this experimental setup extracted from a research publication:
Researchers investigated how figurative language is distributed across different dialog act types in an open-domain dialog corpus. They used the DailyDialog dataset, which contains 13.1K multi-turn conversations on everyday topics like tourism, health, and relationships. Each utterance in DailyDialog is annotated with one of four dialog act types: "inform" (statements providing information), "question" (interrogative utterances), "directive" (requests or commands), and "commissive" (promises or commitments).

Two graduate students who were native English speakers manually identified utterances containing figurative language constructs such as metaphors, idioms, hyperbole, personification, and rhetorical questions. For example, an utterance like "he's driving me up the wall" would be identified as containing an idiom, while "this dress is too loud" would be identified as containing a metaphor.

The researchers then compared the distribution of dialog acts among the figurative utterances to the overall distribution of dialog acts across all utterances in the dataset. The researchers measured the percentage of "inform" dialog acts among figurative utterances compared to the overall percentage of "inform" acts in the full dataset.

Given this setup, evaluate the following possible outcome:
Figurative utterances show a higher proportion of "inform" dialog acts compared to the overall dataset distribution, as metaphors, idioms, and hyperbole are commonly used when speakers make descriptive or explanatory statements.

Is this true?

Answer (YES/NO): YES